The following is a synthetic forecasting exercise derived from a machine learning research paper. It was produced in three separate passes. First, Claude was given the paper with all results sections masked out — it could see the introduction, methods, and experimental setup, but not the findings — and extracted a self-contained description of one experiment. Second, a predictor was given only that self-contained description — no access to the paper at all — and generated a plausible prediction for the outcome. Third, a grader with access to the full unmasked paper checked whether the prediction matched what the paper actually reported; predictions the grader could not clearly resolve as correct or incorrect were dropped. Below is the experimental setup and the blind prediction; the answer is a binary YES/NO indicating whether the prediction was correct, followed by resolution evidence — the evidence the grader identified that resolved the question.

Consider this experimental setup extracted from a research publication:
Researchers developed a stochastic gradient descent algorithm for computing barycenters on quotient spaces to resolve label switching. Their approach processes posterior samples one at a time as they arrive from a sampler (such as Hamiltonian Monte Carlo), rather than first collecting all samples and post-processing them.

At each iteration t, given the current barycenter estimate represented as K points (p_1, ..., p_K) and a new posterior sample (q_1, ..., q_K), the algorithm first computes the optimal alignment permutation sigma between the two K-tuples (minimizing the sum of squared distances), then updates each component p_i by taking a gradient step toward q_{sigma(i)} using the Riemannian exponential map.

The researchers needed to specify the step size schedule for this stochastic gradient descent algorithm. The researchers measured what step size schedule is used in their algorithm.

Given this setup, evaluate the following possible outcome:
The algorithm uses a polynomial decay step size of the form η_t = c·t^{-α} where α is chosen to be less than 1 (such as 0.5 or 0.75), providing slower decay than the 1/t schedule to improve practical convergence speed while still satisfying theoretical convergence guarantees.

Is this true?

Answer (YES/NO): NO